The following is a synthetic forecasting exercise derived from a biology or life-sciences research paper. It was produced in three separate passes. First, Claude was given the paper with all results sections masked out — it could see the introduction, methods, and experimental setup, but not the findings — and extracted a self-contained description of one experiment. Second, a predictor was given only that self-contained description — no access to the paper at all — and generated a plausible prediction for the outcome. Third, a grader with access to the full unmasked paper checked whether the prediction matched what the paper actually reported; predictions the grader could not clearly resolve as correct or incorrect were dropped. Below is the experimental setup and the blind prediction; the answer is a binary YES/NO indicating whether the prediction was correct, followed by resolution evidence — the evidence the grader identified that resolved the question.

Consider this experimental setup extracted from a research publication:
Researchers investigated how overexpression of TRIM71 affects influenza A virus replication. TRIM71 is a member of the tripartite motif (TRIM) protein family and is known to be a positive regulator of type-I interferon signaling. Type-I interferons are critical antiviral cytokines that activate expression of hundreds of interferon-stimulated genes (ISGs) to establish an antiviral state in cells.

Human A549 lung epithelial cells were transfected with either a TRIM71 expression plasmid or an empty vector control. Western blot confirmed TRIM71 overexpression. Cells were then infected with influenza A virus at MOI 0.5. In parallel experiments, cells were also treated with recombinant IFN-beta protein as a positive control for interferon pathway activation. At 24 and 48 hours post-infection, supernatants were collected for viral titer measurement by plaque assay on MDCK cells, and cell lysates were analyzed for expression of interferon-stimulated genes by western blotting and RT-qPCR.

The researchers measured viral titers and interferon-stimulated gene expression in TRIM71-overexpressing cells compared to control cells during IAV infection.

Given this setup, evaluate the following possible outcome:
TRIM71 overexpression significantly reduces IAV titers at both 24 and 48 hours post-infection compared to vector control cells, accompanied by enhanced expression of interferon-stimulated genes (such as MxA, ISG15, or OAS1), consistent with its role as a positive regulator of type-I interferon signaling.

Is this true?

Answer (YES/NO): NO